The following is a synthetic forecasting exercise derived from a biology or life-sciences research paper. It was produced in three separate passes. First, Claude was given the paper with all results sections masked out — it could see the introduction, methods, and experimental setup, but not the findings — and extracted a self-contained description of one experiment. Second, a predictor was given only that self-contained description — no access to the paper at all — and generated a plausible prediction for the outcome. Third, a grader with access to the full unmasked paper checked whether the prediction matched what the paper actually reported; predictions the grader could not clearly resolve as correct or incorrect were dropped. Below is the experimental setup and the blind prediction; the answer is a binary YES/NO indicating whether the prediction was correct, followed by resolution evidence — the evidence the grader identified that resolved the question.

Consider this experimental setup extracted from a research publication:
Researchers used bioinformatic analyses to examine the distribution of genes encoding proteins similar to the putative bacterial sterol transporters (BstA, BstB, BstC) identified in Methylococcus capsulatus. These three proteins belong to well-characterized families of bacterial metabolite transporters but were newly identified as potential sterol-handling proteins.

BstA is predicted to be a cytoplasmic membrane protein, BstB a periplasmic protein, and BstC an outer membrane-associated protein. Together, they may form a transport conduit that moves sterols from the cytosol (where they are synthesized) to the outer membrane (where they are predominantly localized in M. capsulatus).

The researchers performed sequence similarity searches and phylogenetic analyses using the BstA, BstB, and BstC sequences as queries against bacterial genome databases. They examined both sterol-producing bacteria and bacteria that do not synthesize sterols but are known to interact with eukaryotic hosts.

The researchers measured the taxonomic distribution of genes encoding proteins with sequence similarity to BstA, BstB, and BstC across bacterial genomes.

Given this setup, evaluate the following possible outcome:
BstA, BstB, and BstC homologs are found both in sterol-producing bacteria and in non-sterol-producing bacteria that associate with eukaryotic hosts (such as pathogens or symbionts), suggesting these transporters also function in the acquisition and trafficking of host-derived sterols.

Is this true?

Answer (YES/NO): YES